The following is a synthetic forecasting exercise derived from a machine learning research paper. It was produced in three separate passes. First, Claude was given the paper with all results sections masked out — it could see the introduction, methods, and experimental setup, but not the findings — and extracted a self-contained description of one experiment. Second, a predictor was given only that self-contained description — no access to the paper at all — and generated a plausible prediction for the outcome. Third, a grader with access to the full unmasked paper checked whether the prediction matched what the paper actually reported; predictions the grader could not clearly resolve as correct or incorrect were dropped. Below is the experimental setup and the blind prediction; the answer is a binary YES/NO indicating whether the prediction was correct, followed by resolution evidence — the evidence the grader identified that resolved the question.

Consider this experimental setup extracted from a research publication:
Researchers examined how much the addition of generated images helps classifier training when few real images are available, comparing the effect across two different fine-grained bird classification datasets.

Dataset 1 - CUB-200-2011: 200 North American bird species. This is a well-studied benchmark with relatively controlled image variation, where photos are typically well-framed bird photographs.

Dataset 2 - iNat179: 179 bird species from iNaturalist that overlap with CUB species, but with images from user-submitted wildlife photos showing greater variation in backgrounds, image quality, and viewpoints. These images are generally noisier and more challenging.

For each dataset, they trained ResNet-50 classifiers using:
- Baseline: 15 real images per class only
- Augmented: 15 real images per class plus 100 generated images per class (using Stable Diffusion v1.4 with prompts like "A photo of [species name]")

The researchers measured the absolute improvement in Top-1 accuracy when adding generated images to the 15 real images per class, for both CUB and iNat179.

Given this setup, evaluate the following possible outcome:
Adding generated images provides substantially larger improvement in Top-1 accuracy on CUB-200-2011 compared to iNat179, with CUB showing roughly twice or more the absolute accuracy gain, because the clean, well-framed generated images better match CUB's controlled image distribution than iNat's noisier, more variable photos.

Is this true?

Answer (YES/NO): NO